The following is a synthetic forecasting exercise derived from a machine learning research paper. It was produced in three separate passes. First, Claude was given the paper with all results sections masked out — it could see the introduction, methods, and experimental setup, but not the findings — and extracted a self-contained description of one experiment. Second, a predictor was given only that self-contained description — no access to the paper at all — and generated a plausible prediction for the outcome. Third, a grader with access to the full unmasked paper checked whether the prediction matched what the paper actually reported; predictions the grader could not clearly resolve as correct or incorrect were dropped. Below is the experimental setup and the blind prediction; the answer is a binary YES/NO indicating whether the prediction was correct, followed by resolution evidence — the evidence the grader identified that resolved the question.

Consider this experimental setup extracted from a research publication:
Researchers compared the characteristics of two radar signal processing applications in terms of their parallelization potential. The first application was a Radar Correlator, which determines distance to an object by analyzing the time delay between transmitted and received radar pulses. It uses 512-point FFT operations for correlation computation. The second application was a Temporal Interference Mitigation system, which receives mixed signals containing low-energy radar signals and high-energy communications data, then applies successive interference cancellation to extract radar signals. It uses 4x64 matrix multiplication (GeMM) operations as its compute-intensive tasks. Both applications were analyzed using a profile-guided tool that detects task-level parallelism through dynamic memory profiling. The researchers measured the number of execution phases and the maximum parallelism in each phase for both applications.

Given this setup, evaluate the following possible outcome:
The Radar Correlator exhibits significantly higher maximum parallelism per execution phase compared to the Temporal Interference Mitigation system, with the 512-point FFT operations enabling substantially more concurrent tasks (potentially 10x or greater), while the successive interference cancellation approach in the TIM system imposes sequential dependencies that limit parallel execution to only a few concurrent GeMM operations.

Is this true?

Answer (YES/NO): NO